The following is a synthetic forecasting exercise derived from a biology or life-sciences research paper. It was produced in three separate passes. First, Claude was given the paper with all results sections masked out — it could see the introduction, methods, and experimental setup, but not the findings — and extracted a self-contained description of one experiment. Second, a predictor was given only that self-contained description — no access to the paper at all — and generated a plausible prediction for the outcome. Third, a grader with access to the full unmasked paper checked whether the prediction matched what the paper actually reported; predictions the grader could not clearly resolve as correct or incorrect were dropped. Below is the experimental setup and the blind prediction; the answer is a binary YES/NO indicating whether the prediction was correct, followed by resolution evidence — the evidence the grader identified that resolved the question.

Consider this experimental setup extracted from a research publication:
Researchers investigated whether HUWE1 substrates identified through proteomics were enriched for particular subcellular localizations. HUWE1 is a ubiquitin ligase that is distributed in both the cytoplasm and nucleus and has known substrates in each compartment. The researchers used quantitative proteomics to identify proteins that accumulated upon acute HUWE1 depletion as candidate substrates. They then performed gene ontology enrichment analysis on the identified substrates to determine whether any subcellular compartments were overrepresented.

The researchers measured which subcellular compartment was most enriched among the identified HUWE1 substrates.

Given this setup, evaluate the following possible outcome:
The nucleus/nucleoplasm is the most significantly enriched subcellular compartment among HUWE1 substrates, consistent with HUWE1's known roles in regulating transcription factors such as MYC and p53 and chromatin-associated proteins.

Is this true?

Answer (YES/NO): YES